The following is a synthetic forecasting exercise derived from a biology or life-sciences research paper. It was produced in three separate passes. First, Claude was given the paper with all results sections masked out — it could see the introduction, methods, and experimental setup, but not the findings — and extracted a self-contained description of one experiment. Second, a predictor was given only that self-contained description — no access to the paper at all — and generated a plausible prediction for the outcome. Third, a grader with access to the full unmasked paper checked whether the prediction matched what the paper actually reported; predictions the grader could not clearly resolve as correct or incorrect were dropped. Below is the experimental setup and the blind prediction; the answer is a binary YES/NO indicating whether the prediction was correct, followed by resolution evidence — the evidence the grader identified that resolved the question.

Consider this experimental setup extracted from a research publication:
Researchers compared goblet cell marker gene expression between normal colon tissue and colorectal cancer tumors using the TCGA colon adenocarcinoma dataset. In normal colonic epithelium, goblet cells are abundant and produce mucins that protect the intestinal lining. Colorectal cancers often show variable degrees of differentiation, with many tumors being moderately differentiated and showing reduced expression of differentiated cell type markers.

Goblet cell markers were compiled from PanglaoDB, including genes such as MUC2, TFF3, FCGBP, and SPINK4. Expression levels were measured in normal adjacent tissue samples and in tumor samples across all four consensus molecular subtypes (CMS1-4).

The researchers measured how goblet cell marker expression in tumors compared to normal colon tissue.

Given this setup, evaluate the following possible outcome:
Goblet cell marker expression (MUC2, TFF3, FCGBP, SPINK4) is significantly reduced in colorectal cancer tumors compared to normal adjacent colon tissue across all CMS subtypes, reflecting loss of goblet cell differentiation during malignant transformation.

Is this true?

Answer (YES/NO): YES